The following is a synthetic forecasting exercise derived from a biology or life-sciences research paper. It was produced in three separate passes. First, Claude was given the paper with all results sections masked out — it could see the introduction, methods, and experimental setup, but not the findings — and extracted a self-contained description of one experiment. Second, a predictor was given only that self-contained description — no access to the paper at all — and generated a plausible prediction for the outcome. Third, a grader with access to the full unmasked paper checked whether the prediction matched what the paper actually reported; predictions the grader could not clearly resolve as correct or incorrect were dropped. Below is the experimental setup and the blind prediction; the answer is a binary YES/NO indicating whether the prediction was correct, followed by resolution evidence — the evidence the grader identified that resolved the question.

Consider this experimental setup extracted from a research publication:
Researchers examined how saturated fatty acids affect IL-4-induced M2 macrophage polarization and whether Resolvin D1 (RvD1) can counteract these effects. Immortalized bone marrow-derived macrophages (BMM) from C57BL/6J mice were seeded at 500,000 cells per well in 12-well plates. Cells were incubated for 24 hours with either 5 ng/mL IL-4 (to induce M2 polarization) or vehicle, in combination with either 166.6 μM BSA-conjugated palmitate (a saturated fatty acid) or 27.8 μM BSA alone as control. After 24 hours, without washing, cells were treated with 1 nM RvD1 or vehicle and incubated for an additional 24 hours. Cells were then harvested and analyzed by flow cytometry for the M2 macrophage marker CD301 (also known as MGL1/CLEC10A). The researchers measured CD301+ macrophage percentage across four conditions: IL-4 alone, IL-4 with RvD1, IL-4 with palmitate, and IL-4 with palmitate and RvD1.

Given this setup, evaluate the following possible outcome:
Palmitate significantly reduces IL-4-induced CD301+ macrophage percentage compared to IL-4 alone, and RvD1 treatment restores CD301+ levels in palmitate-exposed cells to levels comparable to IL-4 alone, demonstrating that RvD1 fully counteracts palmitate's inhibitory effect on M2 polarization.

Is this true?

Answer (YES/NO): NO